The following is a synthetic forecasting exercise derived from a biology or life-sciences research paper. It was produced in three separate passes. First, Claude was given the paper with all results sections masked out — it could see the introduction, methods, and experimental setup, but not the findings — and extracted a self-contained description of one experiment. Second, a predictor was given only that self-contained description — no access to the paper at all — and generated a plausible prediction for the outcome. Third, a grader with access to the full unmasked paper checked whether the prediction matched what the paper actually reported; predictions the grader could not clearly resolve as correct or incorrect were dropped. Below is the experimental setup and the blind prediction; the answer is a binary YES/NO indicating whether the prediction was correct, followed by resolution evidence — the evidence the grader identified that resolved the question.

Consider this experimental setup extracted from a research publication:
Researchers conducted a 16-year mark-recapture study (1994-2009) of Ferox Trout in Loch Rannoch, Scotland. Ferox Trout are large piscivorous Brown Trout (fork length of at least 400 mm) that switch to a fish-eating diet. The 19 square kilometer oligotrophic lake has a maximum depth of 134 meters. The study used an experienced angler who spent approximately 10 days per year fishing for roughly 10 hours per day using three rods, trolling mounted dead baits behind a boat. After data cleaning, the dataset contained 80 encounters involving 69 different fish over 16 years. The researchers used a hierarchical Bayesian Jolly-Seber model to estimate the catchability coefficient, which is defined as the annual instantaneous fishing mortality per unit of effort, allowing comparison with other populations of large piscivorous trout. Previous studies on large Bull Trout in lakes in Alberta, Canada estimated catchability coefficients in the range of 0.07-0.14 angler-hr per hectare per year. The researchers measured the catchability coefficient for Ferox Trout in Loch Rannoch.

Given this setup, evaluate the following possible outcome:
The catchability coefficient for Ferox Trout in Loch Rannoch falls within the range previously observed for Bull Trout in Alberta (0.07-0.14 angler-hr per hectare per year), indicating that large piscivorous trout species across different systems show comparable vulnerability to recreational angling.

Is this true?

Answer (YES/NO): NO